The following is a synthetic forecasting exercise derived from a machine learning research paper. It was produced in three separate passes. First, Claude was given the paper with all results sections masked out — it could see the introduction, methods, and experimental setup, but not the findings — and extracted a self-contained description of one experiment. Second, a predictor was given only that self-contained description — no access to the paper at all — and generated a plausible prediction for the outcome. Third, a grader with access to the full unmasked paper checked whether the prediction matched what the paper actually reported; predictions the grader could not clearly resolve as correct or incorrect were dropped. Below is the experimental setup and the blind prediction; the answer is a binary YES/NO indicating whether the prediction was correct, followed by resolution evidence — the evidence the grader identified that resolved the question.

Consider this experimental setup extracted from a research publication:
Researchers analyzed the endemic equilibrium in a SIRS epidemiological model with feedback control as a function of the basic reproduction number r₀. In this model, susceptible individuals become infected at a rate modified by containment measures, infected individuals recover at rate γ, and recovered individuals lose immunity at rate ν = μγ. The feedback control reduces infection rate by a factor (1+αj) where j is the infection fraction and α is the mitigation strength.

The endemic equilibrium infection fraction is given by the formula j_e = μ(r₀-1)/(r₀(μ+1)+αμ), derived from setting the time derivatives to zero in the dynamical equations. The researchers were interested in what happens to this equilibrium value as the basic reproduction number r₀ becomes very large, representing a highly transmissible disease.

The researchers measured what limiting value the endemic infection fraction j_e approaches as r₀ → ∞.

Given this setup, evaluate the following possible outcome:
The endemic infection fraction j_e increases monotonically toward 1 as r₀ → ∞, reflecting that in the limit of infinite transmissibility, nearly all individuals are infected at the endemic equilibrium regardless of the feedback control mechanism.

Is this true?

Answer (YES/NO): NO